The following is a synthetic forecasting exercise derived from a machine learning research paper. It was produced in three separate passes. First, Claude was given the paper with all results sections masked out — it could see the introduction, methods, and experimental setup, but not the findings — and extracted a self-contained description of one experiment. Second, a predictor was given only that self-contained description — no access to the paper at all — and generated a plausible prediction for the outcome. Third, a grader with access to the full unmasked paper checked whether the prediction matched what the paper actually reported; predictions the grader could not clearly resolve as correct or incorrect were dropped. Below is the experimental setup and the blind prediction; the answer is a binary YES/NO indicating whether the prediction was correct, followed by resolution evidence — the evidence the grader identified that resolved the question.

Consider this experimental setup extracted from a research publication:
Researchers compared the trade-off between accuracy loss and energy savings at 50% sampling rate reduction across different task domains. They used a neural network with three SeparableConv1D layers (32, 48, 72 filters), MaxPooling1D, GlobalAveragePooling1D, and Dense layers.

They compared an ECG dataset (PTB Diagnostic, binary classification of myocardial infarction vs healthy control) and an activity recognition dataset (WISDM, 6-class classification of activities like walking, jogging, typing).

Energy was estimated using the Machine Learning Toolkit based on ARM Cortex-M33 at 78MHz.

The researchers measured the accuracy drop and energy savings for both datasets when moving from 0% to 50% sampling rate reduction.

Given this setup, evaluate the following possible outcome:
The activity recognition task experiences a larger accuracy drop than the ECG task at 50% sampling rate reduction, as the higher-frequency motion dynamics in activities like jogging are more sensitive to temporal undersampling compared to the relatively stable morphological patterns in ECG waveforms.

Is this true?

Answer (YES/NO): YES